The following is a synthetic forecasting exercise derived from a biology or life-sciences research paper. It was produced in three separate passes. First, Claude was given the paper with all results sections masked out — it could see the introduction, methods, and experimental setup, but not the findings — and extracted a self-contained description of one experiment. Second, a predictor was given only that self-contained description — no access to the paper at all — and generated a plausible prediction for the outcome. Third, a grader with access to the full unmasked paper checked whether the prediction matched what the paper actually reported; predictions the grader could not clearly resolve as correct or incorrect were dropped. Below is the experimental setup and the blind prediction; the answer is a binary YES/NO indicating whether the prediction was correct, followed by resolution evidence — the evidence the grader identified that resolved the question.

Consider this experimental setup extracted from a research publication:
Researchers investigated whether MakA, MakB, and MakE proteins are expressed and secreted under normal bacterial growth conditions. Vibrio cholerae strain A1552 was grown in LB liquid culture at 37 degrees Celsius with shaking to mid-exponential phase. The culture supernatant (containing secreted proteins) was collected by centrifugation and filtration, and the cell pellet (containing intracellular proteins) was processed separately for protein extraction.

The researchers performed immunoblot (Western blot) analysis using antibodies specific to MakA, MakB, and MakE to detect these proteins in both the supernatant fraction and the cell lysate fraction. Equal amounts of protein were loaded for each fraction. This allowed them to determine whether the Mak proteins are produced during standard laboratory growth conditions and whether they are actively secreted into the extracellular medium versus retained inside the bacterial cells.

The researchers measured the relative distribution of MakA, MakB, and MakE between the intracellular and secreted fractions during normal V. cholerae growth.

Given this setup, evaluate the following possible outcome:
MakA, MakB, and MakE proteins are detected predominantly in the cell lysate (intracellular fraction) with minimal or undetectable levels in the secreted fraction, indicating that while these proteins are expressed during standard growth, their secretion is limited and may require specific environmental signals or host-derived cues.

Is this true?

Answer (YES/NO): NO